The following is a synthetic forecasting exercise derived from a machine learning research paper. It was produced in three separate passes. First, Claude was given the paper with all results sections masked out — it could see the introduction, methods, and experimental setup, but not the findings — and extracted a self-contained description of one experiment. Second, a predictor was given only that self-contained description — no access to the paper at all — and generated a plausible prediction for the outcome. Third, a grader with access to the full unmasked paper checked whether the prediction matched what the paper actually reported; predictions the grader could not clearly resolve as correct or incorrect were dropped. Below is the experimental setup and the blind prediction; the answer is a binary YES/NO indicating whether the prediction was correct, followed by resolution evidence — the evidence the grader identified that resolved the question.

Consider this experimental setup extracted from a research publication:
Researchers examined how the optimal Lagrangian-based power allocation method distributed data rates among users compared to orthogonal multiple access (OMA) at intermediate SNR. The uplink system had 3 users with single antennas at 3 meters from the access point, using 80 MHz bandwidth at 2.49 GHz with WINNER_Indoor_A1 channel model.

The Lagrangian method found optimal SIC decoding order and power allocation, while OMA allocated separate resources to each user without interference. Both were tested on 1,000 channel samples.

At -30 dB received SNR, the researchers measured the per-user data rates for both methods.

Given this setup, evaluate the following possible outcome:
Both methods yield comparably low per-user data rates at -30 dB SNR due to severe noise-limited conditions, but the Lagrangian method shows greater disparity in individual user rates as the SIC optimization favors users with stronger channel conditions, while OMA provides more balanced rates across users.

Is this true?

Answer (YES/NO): NO